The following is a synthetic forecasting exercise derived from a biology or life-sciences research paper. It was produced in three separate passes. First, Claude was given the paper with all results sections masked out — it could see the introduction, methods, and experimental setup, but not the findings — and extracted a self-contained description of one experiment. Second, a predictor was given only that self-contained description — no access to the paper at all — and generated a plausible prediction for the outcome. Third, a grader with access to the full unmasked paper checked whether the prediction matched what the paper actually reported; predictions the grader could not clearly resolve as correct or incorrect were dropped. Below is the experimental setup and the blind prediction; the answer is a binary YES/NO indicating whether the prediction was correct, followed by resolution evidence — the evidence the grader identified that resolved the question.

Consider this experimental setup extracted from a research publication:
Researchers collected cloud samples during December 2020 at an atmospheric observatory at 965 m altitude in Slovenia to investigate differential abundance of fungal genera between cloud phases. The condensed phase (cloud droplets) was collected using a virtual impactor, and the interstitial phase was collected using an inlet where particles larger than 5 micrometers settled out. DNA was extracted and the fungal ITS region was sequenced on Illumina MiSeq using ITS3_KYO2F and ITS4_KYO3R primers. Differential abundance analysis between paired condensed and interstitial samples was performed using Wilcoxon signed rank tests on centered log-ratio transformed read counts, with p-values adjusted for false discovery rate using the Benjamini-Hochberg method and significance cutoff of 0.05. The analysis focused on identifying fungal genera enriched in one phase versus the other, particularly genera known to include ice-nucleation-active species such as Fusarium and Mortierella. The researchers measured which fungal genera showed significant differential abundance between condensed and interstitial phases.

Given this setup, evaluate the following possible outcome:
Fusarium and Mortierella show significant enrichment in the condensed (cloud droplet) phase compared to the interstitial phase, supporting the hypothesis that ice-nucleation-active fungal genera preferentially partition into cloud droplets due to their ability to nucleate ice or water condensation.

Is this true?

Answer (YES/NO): NO